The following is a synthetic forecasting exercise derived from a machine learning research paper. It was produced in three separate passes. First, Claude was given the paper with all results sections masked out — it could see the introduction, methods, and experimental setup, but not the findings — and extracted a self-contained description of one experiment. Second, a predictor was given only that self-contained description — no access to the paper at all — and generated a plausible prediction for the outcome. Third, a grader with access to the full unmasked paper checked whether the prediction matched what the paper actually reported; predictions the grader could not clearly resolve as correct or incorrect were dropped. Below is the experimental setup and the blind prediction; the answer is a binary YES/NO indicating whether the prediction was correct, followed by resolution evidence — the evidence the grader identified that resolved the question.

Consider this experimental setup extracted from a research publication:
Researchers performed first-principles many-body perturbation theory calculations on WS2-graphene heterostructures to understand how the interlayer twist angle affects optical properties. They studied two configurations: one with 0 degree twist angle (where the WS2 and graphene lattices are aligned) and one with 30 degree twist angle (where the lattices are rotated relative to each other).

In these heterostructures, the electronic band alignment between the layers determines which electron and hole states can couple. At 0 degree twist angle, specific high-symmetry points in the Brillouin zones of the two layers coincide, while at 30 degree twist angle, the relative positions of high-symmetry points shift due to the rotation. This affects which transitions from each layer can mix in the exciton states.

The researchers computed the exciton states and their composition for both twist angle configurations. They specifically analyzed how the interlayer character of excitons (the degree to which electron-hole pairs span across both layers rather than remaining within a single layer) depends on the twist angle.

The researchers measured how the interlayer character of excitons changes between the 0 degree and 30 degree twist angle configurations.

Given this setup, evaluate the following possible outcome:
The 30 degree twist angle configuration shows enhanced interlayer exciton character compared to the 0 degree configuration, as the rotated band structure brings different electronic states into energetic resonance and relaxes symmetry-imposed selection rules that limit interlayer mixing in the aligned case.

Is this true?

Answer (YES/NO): YES